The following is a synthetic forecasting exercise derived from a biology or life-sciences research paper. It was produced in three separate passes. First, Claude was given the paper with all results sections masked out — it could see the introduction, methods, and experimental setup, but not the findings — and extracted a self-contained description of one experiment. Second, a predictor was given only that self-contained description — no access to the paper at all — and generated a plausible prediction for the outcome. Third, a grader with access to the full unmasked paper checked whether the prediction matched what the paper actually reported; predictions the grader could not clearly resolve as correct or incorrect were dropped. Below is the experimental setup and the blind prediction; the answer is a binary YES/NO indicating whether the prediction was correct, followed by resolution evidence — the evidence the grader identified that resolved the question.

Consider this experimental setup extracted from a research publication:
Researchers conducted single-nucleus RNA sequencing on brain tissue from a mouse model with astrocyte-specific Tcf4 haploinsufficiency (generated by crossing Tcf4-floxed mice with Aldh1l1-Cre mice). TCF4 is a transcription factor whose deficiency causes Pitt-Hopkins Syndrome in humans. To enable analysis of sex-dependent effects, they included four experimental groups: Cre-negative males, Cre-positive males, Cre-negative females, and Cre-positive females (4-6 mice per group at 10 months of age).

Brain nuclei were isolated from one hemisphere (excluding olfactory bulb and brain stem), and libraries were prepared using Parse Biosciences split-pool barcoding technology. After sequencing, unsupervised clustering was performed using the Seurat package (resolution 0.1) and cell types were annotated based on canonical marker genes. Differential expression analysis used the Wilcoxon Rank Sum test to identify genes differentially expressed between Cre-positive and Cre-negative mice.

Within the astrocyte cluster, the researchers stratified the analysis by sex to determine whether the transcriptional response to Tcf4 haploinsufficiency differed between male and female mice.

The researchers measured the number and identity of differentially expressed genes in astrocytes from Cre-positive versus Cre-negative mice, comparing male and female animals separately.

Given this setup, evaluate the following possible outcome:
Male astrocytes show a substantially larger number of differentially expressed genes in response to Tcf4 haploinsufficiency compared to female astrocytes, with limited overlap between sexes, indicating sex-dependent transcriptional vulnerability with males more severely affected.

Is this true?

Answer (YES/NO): NO